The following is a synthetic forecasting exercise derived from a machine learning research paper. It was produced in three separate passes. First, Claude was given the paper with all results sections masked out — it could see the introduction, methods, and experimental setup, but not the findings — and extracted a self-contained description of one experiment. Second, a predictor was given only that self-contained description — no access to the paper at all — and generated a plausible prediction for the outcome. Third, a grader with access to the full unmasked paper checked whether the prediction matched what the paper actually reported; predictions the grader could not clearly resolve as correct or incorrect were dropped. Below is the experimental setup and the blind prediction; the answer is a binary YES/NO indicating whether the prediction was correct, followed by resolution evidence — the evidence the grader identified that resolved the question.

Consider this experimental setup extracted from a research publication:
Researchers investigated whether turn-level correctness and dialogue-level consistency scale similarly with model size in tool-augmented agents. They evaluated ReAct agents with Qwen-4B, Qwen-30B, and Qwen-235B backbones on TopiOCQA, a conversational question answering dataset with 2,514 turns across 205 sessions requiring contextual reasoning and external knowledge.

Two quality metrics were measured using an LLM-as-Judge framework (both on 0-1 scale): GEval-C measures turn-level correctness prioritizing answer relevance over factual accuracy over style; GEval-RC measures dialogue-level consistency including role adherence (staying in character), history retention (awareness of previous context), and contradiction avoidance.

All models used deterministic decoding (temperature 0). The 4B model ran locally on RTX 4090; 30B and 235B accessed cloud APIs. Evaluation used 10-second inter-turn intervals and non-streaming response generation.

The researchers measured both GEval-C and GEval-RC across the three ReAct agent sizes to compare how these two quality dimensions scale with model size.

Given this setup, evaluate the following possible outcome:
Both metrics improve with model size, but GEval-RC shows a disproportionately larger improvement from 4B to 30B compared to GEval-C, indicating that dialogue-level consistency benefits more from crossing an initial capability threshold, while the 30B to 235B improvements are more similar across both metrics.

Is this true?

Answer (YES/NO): NO